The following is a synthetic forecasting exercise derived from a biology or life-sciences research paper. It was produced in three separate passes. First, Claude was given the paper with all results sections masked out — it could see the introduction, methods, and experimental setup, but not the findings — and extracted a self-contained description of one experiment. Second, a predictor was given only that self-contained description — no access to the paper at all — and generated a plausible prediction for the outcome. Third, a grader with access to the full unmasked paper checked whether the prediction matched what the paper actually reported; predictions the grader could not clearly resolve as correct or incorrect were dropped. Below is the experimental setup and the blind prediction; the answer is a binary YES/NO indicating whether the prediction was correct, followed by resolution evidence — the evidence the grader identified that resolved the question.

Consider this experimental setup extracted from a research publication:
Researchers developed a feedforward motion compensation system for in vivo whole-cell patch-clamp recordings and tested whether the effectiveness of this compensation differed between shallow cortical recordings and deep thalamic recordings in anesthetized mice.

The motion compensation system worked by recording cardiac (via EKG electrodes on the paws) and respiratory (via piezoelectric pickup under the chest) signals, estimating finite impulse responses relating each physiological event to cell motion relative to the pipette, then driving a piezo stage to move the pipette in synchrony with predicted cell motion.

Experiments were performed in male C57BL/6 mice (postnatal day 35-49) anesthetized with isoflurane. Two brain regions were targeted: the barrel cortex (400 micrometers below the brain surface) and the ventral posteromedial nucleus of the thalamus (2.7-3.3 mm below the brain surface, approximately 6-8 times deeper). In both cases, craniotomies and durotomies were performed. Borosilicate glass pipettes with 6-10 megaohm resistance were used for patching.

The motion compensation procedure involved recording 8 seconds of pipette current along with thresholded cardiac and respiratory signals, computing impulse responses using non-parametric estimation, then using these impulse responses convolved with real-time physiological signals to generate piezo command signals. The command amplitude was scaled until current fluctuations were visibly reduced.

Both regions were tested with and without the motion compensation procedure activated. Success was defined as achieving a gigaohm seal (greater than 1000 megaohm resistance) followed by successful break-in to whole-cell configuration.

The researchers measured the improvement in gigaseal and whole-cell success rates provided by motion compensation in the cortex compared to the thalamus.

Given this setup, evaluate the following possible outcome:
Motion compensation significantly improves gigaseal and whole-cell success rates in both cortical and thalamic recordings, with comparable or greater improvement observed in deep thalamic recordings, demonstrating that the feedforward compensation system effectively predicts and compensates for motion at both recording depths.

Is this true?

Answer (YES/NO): NO